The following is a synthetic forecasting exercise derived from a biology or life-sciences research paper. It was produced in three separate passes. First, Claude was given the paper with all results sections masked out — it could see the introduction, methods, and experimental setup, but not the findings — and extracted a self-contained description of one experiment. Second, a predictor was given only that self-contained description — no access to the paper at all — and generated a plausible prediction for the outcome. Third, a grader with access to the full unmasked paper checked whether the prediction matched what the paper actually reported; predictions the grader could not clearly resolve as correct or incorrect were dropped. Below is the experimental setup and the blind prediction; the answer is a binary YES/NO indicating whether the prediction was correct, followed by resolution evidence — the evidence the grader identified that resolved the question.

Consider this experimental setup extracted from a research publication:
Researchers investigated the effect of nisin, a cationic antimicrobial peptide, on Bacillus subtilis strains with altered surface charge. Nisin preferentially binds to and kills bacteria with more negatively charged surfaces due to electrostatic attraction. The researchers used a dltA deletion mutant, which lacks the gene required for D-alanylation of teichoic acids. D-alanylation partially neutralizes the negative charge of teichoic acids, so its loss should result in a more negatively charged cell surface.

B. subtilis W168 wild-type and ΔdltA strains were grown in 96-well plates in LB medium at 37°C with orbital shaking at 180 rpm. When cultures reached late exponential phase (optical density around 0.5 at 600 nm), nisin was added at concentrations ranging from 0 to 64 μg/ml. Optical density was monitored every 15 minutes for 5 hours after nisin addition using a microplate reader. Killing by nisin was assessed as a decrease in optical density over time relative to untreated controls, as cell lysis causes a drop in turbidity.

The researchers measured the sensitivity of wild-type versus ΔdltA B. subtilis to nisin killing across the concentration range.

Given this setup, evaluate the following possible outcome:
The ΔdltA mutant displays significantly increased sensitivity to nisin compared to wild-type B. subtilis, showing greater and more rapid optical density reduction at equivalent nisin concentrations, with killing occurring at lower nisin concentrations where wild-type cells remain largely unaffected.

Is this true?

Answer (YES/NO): YES